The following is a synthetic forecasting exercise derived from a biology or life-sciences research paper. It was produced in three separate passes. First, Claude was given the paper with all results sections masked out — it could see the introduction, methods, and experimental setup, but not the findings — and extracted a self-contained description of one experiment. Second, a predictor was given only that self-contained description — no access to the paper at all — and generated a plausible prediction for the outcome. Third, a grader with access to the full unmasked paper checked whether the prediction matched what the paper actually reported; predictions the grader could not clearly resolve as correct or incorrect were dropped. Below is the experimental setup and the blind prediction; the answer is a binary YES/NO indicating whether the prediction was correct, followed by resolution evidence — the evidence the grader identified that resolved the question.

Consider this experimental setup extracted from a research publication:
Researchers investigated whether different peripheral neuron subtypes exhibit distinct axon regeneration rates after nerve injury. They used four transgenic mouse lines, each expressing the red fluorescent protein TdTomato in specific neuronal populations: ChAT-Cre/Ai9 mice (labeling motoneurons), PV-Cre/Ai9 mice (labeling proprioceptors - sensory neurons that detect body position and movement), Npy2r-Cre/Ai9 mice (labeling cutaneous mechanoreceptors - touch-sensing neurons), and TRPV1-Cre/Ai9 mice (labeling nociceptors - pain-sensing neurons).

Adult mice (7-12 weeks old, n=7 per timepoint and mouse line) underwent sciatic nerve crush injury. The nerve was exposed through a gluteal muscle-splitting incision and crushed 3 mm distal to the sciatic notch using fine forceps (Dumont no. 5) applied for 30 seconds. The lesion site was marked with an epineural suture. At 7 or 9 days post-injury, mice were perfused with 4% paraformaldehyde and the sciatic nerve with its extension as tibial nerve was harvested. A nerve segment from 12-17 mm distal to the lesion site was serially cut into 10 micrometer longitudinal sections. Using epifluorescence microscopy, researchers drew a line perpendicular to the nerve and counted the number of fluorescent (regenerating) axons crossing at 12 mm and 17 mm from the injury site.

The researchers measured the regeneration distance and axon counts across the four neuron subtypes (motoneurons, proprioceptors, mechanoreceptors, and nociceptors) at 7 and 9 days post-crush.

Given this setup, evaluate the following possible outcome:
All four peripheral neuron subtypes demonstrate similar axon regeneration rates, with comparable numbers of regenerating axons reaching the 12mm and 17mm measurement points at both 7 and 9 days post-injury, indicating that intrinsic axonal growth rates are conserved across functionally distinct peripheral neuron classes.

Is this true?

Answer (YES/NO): NO